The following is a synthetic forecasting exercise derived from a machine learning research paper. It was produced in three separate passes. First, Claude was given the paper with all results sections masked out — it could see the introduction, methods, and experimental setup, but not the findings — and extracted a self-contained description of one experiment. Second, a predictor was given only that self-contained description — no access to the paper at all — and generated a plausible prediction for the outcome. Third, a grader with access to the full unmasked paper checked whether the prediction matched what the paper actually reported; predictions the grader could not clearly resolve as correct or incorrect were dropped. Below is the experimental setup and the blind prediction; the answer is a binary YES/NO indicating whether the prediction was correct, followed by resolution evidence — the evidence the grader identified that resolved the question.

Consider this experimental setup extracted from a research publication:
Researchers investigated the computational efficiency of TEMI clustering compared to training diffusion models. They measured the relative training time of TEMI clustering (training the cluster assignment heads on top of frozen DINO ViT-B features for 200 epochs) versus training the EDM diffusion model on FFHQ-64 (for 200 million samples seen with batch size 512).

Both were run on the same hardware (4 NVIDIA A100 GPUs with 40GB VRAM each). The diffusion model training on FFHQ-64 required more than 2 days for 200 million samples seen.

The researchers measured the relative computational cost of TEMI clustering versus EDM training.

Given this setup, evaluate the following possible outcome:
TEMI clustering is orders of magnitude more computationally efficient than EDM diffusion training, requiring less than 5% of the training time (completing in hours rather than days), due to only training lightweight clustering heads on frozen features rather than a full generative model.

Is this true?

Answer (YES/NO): YES